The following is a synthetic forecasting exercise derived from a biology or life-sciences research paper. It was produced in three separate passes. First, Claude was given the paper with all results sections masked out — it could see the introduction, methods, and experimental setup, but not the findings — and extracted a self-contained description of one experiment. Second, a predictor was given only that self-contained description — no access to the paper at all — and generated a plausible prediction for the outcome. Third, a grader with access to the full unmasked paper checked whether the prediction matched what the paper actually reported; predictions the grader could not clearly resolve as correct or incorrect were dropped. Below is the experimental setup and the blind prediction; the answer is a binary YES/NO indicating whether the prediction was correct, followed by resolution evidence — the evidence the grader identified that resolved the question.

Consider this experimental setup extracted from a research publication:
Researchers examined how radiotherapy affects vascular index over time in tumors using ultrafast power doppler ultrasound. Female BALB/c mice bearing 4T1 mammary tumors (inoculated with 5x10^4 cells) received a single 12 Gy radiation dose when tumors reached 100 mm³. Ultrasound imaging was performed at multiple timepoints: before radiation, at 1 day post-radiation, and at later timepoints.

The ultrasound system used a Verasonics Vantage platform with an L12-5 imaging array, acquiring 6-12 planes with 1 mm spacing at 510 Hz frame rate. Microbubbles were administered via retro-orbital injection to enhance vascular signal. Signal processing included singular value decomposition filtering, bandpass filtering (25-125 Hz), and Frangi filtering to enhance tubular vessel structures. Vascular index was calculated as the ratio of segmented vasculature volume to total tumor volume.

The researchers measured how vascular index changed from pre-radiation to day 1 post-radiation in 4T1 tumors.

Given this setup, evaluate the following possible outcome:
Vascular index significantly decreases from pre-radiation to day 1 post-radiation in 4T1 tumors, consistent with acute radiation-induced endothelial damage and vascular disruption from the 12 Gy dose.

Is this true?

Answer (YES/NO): NO